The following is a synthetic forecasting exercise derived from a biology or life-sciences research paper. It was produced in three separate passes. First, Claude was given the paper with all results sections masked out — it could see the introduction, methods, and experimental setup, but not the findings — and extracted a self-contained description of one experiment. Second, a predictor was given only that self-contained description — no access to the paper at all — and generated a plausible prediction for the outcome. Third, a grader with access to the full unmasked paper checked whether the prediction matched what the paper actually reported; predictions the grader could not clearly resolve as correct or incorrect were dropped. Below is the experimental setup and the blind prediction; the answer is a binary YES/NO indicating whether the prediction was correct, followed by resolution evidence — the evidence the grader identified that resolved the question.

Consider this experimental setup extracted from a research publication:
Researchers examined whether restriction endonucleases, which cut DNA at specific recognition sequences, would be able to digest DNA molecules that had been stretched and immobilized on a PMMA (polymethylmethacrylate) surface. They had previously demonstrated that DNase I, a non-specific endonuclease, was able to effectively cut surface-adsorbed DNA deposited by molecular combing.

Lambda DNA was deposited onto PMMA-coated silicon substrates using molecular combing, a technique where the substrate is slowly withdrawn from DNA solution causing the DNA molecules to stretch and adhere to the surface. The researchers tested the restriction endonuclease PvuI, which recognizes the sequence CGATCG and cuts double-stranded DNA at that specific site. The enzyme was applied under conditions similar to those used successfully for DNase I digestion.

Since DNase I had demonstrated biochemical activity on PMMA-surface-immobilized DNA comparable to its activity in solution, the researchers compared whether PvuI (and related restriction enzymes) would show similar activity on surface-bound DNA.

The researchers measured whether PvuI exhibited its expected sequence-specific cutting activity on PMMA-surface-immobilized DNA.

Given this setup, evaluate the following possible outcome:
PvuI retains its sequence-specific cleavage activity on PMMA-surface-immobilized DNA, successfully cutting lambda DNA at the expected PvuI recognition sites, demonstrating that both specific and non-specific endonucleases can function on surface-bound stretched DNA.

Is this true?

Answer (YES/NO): NO